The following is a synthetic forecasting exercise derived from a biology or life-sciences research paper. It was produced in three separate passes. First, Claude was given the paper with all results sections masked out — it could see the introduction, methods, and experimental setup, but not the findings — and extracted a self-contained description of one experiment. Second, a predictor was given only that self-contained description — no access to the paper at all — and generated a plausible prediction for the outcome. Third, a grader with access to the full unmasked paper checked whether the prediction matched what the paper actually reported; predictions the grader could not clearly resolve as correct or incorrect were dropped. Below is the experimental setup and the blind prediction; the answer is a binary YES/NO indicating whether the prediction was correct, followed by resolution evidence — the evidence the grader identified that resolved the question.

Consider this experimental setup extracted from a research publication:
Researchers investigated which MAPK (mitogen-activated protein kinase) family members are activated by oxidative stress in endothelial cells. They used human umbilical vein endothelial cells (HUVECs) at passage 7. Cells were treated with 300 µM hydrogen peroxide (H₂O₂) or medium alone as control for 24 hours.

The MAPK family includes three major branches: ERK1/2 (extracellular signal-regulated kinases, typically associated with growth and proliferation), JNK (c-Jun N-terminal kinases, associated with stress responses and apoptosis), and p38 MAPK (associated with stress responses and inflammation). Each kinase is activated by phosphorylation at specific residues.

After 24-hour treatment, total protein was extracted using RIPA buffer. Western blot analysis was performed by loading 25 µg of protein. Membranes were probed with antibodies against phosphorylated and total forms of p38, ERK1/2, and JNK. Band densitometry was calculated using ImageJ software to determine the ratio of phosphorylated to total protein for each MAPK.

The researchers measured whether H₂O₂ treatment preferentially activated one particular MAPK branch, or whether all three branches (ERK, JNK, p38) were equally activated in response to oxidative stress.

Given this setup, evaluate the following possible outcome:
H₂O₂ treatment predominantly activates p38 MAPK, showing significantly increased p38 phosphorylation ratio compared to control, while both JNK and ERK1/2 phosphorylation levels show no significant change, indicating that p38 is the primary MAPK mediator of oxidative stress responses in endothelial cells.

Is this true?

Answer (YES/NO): NO